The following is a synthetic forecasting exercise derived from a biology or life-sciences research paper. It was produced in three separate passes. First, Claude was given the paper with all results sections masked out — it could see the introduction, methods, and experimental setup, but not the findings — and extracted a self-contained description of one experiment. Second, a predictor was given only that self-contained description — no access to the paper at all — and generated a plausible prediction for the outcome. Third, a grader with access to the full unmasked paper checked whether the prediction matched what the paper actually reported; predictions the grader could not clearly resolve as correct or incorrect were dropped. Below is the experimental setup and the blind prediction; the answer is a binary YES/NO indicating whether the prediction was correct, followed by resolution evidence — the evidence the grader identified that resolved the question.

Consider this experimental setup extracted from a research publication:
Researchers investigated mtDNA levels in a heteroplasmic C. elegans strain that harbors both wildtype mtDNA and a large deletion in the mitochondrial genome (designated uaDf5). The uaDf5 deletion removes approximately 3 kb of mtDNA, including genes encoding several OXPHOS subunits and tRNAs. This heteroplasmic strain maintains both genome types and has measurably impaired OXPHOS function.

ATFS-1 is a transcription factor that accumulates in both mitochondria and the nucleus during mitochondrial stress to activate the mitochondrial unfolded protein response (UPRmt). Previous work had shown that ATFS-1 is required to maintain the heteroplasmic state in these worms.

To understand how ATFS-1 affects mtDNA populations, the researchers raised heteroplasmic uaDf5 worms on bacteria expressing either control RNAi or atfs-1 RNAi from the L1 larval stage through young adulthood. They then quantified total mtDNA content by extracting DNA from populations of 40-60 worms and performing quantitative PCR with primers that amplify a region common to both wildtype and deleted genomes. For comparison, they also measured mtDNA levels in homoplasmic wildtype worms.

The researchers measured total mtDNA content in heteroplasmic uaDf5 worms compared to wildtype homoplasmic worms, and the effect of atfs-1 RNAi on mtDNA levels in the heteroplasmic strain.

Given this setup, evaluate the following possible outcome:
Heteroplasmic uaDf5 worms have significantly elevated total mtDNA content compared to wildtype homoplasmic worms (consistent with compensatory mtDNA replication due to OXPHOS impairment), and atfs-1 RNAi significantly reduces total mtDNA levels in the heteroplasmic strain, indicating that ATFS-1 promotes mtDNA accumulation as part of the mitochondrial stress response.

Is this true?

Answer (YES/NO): YES